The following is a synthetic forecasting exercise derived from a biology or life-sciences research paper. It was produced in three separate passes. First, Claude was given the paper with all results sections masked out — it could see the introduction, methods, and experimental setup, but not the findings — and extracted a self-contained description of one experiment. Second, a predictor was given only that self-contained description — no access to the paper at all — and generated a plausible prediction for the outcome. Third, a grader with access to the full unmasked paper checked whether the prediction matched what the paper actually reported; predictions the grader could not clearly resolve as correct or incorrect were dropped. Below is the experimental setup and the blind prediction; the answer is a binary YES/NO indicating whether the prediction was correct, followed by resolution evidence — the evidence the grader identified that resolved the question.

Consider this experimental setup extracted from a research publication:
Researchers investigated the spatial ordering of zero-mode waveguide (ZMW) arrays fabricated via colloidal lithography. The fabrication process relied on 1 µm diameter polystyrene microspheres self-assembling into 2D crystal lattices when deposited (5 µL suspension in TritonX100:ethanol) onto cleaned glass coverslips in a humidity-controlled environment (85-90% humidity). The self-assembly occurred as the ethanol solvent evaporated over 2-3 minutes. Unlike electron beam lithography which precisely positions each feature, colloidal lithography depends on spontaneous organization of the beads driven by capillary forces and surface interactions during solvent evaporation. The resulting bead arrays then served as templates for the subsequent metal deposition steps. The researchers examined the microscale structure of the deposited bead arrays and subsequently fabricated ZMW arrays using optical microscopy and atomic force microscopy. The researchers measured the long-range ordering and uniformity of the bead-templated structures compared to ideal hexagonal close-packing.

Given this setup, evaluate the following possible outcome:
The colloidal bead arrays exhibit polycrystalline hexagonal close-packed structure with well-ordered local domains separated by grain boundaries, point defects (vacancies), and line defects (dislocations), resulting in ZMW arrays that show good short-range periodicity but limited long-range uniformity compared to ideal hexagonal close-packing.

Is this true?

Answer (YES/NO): YES